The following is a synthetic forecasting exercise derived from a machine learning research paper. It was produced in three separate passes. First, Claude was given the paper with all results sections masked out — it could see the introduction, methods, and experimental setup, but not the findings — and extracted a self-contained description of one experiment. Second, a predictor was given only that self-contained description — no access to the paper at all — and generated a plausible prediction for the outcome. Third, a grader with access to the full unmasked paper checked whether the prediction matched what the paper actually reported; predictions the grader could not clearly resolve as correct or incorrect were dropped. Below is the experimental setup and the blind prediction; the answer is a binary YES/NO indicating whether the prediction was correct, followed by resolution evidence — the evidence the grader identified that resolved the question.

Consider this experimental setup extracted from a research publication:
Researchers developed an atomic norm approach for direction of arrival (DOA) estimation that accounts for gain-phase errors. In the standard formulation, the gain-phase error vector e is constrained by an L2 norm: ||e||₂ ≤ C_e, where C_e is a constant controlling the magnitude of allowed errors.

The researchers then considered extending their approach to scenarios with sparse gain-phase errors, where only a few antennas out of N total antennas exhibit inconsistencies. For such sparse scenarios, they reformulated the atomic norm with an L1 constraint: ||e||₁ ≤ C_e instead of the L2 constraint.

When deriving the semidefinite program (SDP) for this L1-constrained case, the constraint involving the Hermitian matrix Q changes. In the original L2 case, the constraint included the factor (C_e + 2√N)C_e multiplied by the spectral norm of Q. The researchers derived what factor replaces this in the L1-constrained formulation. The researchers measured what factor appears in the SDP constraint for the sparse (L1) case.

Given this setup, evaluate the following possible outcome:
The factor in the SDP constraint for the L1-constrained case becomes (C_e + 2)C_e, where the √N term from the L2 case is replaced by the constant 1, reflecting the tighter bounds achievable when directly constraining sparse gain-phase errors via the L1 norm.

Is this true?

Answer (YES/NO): NO